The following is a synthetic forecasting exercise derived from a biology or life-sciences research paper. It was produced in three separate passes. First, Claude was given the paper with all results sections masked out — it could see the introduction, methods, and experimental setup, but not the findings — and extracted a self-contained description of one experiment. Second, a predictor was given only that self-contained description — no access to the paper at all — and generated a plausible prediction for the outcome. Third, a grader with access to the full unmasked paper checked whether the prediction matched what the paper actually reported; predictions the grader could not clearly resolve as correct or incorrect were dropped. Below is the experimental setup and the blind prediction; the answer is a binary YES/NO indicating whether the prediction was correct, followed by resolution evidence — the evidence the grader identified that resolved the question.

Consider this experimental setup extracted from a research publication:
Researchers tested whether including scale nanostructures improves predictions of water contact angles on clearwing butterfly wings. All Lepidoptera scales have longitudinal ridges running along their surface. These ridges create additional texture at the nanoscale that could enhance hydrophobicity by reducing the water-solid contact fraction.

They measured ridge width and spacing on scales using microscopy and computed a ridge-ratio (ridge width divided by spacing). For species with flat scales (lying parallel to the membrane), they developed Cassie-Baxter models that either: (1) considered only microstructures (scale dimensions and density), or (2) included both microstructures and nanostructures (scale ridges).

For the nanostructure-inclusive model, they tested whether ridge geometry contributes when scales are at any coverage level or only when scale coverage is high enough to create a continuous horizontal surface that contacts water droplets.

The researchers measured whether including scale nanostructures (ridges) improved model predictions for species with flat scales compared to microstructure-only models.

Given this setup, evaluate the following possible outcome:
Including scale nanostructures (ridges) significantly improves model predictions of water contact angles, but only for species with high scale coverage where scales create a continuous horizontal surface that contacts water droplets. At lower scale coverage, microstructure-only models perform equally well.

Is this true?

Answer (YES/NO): YES